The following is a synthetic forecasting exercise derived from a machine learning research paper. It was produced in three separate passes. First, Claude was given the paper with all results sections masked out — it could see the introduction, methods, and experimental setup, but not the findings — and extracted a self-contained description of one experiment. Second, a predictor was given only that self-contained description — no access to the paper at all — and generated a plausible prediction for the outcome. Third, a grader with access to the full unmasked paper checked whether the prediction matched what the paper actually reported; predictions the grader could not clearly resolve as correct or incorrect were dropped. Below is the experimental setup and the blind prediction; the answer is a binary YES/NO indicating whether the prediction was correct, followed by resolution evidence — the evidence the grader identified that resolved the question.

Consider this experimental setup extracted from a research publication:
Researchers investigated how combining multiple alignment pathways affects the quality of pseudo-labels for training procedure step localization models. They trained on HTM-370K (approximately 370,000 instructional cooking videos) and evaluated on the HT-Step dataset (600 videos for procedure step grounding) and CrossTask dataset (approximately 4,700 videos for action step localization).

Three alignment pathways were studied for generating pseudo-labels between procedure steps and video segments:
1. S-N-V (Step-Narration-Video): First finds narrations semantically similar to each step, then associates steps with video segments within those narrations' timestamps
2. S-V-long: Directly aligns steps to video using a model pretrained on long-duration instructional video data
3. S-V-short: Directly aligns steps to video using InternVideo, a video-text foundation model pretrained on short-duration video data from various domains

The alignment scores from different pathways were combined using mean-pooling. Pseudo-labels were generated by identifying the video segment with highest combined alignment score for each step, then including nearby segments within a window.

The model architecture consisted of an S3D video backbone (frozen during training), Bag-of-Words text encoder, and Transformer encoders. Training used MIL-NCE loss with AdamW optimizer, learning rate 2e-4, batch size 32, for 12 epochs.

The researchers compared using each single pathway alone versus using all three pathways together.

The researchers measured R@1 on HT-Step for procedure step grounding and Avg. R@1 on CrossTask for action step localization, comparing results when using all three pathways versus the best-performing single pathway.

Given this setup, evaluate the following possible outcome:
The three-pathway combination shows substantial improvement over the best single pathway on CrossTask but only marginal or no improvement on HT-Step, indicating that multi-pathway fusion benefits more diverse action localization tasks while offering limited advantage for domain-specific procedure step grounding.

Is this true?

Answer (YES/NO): NO